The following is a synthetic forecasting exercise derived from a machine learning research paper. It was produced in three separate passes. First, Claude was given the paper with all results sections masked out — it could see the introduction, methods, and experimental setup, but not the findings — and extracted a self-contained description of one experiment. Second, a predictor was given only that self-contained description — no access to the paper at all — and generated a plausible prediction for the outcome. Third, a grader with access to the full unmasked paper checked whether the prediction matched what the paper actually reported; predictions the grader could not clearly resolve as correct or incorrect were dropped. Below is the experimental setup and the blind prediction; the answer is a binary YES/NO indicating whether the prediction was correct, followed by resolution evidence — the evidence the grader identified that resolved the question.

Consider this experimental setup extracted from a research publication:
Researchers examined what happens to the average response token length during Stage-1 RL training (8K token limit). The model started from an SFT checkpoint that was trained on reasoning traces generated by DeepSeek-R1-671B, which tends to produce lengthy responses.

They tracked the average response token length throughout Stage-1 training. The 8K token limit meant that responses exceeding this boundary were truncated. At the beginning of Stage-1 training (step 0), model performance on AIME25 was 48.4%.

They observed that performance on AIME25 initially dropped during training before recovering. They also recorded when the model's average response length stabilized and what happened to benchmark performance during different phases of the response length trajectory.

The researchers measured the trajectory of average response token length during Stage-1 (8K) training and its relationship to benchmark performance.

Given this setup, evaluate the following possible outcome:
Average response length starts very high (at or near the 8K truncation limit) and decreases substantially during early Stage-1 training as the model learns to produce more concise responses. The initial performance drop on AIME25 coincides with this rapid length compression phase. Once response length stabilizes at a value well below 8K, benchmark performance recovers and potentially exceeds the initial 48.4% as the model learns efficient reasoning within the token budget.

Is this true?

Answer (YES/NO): NO